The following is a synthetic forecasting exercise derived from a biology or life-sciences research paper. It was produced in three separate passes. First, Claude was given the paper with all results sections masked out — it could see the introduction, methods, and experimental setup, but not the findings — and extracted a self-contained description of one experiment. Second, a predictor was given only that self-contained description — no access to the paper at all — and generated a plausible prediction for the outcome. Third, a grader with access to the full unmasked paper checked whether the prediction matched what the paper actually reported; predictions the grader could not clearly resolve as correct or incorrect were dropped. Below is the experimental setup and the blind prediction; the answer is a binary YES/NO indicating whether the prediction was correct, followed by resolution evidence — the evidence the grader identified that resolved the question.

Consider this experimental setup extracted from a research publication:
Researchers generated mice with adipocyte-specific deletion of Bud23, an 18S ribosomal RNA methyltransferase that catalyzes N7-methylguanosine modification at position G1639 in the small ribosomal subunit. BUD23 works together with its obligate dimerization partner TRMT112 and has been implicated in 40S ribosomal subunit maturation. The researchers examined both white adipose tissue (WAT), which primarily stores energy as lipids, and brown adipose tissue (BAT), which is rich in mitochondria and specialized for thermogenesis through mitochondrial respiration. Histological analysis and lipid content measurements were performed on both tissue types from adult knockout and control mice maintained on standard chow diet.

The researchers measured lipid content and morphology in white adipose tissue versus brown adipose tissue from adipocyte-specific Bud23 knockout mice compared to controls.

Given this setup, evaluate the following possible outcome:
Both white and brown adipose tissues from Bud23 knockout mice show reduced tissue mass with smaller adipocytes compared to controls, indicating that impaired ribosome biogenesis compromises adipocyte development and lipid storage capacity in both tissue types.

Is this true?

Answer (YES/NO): NO